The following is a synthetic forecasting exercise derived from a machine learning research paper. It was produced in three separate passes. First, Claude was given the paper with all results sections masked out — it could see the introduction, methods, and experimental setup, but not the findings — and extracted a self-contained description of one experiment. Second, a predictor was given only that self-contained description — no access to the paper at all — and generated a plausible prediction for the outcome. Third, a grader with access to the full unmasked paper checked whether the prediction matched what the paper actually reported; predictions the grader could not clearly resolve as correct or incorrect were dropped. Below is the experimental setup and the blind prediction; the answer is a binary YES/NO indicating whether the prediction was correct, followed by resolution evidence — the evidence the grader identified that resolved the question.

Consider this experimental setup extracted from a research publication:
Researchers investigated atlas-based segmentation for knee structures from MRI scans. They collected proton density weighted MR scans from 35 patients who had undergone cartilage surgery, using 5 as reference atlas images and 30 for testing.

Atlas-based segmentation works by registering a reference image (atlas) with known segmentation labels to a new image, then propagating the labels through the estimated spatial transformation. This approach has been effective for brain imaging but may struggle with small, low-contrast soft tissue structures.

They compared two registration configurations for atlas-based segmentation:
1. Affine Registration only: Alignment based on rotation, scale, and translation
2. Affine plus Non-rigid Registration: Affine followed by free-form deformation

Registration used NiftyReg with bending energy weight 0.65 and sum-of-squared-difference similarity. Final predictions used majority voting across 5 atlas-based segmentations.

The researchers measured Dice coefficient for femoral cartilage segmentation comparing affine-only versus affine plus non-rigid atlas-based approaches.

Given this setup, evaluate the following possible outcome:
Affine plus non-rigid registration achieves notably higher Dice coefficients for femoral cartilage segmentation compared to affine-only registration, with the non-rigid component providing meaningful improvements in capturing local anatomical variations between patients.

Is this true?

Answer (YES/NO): NO